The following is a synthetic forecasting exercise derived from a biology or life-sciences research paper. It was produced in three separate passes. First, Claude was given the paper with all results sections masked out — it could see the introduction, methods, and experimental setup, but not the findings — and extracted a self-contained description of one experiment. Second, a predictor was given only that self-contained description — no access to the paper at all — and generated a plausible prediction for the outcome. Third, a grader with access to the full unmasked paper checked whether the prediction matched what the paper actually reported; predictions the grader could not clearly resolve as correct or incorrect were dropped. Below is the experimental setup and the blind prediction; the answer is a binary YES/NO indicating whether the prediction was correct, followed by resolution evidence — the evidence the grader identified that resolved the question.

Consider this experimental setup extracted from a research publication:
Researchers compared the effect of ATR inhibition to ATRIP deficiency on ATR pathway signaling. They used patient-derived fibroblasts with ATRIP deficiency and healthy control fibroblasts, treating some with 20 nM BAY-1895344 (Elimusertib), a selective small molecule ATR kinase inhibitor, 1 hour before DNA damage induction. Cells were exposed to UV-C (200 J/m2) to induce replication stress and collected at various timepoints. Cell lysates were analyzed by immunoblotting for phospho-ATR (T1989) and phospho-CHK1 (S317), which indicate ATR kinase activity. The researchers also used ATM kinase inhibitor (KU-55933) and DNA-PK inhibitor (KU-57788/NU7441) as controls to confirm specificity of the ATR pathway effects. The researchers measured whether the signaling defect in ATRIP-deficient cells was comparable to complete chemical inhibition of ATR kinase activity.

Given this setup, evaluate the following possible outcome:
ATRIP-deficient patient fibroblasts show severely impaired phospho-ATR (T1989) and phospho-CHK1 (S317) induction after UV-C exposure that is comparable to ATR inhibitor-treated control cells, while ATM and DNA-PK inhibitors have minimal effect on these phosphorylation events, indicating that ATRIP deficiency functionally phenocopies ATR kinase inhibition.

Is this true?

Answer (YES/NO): NO